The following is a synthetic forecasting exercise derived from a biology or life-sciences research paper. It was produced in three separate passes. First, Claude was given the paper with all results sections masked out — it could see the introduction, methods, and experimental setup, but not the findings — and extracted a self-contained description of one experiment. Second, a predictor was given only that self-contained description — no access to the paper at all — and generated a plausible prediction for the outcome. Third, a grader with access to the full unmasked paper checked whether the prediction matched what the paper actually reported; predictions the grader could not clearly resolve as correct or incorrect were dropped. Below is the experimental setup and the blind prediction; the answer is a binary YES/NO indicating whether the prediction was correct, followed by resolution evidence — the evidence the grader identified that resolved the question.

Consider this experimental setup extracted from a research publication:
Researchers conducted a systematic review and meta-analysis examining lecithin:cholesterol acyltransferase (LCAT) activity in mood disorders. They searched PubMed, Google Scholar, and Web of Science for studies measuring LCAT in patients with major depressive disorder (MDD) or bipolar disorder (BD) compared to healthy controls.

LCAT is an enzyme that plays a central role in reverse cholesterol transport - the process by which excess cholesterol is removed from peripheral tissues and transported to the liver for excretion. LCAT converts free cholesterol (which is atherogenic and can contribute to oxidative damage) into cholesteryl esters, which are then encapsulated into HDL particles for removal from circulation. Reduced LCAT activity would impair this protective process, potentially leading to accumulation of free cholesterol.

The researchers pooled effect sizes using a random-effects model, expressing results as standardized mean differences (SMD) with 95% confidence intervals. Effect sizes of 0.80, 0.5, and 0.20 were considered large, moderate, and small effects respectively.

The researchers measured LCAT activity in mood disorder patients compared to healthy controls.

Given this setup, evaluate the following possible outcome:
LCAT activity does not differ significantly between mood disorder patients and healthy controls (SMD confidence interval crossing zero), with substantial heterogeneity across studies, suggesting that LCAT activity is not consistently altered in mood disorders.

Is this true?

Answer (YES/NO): NO